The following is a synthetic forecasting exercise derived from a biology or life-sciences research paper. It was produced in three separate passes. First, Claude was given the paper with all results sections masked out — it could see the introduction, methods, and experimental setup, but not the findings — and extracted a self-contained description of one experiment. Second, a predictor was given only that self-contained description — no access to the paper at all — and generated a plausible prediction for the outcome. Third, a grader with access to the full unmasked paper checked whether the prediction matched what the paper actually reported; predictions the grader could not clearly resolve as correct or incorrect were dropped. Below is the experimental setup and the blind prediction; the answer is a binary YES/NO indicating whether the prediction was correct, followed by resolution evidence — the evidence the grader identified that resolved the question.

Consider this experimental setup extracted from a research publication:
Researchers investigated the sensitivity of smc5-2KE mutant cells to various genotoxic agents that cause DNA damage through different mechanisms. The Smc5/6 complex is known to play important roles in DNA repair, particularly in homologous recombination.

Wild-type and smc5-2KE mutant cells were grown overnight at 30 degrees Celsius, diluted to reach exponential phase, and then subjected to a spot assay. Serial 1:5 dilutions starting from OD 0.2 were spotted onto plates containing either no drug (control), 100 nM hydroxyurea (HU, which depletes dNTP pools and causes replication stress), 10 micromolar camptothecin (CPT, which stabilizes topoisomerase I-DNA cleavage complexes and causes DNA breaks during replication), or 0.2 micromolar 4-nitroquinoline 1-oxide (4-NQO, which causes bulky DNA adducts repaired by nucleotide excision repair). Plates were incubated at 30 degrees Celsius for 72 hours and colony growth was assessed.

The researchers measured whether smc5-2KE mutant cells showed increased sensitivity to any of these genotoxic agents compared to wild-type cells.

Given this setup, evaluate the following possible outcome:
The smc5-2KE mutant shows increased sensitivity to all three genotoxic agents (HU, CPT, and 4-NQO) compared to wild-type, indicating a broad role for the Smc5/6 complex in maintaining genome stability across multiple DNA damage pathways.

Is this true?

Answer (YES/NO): NO